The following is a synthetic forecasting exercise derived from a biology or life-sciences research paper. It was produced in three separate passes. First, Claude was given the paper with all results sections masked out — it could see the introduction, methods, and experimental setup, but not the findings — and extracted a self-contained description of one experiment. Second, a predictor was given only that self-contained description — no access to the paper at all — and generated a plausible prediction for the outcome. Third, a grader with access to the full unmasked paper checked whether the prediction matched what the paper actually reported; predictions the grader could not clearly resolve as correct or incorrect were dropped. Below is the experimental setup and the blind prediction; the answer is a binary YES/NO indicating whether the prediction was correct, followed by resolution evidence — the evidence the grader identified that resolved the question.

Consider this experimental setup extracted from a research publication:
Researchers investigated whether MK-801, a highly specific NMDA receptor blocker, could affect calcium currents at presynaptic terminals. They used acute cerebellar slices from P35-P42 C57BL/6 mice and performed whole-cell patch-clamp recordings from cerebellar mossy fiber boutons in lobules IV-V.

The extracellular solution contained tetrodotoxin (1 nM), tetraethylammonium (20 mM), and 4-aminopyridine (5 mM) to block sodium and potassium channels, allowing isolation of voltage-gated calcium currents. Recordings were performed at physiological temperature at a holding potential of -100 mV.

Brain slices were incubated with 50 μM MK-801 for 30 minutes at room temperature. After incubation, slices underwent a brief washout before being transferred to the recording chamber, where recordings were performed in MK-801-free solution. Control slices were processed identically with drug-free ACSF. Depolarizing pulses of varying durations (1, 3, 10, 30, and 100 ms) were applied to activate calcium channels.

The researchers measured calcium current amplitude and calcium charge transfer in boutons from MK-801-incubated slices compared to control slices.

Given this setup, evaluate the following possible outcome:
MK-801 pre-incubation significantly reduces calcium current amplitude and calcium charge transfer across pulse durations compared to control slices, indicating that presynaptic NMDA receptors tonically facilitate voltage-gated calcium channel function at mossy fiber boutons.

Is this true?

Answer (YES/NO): NO